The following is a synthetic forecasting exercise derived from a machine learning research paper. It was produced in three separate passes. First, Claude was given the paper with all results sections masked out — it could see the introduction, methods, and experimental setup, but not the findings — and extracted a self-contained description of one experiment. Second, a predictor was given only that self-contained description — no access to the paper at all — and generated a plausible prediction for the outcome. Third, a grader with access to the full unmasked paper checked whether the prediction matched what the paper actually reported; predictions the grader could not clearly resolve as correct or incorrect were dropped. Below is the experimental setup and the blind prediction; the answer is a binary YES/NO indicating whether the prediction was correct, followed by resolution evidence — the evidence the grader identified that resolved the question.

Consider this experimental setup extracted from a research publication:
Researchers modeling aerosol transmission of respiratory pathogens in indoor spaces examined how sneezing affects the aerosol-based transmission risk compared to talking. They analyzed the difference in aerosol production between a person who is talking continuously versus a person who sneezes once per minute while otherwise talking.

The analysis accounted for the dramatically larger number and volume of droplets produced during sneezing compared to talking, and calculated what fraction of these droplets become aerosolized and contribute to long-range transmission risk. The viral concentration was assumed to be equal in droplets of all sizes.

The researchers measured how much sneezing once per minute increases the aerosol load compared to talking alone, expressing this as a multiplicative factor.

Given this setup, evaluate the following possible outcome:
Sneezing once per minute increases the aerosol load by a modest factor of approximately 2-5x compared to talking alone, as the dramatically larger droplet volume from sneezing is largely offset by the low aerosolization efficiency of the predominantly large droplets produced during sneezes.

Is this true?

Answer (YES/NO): NO